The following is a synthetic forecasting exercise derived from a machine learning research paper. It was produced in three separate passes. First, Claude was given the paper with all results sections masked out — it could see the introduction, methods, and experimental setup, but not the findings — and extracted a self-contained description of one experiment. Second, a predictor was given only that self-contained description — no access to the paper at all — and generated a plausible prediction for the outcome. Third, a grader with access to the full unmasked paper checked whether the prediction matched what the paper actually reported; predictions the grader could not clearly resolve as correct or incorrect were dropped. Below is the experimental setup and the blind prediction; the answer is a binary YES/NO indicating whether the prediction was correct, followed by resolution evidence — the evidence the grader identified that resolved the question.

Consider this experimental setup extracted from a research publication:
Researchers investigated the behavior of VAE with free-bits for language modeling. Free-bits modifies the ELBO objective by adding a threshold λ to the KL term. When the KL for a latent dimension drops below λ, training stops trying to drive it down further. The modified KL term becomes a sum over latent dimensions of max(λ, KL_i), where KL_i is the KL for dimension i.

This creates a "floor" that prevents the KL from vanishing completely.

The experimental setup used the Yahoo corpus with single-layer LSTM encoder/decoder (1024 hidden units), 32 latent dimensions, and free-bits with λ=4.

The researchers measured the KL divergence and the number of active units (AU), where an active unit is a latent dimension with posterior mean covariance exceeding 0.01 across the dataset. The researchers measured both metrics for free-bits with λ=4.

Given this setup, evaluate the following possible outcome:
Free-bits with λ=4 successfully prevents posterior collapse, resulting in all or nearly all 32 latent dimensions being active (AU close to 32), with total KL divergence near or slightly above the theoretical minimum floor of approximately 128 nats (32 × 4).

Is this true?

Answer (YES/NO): NO